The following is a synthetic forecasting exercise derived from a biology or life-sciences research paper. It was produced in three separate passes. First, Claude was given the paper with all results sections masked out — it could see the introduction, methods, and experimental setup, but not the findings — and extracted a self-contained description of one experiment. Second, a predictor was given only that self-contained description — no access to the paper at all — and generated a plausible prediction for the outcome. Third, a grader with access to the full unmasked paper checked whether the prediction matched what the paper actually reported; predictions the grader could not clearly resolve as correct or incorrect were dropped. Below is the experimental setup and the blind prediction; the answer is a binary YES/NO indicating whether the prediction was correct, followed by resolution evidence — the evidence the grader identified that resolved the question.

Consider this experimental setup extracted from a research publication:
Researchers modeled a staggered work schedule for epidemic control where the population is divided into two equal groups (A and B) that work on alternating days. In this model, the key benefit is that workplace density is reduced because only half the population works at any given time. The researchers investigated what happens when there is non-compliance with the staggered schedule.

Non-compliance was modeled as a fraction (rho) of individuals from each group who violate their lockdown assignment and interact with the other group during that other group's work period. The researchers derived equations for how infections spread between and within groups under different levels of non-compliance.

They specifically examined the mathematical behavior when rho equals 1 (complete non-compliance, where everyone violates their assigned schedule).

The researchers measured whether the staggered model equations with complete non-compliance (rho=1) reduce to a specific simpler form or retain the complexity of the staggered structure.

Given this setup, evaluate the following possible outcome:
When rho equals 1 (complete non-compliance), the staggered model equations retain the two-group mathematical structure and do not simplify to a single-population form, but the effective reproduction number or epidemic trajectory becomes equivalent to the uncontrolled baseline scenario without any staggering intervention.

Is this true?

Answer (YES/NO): NO